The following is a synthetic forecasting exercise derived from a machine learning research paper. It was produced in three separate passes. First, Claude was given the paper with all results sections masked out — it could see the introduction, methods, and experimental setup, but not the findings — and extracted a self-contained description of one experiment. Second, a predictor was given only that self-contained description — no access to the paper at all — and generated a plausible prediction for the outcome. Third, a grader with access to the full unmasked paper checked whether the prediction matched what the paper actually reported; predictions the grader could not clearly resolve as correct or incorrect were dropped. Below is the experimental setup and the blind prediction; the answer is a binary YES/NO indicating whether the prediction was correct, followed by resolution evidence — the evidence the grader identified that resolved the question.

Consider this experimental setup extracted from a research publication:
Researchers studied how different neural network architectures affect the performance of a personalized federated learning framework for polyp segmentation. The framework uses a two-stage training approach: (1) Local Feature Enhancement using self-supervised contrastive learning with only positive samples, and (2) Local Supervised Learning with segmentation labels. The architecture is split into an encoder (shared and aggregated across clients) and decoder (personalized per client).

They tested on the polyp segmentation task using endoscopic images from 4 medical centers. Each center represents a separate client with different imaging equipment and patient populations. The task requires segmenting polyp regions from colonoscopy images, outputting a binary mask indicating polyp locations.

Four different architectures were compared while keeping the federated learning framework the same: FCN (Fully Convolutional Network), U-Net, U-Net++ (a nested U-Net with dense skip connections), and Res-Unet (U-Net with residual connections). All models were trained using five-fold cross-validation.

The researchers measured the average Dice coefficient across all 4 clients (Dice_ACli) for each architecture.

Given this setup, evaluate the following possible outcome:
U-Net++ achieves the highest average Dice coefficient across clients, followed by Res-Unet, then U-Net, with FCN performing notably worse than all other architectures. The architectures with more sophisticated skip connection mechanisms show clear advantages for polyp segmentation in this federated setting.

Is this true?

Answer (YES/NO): YES